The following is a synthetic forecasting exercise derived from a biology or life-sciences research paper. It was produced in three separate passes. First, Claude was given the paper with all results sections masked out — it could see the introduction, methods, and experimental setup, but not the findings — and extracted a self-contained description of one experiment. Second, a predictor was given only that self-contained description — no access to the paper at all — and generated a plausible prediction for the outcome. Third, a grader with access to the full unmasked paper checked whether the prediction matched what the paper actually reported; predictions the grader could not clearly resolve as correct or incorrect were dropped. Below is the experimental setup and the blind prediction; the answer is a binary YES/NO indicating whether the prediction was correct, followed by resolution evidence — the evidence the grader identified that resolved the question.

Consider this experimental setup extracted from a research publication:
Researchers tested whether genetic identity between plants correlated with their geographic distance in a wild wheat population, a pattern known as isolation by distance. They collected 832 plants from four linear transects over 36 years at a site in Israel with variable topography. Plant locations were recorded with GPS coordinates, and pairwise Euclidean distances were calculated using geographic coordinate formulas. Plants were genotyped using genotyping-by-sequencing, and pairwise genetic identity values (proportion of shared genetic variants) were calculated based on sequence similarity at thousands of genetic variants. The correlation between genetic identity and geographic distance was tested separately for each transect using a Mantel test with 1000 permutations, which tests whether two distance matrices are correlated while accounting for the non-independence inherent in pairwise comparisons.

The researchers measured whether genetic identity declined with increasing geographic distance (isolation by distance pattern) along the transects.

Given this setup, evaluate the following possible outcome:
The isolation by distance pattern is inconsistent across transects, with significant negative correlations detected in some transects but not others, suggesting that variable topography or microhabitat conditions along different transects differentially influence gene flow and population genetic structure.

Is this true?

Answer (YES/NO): NO